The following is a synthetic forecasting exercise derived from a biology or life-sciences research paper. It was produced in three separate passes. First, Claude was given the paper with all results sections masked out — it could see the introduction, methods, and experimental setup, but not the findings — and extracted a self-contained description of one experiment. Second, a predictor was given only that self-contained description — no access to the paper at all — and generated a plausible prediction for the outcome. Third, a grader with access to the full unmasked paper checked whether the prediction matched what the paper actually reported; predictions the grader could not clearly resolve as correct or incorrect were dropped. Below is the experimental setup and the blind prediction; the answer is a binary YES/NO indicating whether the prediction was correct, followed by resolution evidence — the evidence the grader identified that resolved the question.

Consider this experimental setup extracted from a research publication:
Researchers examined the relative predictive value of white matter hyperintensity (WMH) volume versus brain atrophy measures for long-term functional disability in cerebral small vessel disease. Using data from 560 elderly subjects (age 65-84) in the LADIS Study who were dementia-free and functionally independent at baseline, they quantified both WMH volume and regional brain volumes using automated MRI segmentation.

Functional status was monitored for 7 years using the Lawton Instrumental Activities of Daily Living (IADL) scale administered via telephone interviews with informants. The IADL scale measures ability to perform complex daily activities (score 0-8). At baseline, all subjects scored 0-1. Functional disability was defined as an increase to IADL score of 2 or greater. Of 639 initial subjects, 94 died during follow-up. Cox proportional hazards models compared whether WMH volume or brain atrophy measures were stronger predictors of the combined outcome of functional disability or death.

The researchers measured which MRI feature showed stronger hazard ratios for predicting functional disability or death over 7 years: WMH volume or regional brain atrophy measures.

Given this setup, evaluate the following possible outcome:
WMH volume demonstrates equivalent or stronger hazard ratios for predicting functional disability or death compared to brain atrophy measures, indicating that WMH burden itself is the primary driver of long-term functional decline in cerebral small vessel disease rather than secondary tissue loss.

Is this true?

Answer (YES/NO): NO